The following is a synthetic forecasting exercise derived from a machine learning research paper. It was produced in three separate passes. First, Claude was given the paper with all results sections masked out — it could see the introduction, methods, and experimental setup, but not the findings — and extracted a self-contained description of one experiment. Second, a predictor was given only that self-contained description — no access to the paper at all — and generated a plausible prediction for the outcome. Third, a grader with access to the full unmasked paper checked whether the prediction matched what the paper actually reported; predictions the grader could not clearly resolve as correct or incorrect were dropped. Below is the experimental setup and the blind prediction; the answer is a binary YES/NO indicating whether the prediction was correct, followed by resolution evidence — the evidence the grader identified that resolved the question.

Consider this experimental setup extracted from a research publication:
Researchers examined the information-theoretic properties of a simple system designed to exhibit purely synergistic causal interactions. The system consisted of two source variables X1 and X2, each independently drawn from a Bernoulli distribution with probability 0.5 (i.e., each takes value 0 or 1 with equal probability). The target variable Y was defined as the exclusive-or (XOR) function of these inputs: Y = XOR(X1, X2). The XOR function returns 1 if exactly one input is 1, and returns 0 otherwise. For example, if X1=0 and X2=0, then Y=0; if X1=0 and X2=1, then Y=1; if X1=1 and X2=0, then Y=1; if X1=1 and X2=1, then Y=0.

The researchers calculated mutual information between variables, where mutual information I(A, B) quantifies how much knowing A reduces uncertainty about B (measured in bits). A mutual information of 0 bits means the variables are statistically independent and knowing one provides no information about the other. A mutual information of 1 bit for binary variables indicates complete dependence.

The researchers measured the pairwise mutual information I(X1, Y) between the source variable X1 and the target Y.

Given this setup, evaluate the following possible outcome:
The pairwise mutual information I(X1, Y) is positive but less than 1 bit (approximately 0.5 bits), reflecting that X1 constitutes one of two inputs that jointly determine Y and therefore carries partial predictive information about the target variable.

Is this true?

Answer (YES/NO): NO